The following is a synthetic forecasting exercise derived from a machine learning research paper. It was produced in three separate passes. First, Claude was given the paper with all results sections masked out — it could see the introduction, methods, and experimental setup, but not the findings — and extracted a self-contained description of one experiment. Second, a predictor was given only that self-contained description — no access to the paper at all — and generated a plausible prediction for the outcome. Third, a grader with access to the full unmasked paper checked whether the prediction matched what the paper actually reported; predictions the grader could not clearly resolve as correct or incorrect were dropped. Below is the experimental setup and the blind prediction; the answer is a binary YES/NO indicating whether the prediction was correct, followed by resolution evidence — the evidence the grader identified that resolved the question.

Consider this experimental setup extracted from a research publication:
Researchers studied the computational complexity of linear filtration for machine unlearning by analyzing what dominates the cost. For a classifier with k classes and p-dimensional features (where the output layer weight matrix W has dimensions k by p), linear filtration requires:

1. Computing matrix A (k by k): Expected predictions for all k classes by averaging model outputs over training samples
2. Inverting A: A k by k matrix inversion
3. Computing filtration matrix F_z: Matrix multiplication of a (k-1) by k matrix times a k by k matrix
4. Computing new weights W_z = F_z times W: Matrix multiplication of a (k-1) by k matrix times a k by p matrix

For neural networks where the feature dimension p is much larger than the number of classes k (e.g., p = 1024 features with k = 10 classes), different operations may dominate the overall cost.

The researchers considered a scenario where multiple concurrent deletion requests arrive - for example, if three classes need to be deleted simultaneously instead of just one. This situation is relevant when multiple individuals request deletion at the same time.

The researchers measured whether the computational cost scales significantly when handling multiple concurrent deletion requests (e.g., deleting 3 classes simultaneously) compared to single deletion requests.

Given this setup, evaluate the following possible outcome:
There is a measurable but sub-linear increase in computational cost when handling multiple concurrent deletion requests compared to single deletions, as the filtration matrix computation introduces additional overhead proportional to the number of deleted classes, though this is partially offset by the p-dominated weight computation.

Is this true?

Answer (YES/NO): NO